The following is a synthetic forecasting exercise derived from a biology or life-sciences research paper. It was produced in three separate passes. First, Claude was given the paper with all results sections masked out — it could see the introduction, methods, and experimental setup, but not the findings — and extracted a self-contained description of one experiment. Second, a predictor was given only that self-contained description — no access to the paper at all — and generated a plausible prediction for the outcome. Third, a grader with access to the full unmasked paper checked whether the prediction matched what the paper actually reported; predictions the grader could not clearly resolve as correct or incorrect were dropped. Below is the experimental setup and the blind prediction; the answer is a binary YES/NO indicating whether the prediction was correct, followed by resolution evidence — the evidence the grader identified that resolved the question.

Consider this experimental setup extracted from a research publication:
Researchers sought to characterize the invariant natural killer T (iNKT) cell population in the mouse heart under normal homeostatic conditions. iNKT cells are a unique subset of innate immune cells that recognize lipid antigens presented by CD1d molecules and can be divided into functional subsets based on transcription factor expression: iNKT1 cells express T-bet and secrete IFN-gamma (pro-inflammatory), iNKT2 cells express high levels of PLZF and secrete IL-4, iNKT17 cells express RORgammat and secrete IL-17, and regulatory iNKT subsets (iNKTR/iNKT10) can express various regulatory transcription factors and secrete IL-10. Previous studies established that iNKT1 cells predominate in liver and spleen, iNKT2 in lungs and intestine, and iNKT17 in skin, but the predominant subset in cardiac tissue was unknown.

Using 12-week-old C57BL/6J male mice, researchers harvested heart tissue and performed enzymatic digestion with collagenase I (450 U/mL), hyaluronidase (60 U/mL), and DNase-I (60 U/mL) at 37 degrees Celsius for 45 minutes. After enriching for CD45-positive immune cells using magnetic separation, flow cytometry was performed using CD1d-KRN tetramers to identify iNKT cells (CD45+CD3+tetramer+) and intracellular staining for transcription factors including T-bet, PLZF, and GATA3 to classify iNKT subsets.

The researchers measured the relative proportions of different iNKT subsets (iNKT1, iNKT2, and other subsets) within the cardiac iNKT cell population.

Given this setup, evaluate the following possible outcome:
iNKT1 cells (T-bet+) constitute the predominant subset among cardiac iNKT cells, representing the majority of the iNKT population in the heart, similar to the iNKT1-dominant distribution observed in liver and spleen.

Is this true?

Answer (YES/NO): YES